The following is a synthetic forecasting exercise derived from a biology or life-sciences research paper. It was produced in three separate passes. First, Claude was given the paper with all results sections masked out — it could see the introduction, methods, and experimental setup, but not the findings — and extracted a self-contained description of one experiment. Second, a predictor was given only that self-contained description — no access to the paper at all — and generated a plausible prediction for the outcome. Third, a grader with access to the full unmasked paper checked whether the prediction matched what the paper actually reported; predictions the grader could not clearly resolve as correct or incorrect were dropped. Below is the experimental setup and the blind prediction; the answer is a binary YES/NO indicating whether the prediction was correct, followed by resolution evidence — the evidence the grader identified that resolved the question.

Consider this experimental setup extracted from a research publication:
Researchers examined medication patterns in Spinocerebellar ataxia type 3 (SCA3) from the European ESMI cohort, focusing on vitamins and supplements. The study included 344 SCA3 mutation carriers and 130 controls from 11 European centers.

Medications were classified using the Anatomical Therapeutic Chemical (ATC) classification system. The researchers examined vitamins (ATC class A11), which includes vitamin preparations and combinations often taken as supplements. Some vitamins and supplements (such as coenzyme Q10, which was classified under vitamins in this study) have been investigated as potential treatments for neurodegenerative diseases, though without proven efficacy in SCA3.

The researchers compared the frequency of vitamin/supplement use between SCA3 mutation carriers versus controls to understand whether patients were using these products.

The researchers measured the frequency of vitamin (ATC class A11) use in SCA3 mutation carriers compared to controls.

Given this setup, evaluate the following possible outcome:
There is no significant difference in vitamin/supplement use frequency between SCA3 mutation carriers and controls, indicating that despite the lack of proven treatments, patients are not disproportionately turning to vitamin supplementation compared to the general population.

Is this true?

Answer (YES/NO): NO